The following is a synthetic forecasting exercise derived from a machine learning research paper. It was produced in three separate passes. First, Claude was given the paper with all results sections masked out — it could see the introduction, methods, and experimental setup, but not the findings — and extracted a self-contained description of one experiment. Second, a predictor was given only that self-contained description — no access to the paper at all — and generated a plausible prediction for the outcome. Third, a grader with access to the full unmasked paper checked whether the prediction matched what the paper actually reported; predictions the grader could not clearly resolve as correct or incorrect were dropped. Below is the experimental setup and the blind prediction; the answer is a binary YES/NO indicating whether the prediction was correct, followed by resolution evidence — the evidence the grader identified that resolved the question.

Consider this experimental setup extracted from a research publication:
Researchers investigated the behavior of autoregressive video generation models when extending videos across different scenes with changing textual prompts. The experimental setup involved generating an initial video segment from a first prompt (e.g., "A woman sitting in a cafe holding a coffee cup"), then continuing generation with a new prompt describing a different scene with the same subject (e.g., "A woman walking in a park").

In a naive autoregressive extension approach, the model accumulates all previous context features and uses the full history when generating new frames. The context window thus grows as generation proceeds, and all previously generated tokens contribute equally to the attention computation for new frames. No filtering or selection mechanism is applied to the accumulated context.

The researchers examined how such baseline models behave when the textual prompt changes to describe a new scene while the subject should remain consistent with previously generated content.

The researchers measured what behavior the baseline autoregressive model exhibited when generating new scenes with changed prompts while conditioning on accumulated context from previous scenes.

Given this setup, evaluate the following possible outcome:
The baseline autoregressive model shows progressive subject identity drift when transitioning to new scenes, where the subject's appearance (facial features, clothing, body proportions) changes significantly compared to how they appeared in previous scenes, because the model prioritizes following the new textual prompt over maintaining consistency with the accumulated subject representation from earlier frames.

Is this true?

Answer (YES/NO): NO